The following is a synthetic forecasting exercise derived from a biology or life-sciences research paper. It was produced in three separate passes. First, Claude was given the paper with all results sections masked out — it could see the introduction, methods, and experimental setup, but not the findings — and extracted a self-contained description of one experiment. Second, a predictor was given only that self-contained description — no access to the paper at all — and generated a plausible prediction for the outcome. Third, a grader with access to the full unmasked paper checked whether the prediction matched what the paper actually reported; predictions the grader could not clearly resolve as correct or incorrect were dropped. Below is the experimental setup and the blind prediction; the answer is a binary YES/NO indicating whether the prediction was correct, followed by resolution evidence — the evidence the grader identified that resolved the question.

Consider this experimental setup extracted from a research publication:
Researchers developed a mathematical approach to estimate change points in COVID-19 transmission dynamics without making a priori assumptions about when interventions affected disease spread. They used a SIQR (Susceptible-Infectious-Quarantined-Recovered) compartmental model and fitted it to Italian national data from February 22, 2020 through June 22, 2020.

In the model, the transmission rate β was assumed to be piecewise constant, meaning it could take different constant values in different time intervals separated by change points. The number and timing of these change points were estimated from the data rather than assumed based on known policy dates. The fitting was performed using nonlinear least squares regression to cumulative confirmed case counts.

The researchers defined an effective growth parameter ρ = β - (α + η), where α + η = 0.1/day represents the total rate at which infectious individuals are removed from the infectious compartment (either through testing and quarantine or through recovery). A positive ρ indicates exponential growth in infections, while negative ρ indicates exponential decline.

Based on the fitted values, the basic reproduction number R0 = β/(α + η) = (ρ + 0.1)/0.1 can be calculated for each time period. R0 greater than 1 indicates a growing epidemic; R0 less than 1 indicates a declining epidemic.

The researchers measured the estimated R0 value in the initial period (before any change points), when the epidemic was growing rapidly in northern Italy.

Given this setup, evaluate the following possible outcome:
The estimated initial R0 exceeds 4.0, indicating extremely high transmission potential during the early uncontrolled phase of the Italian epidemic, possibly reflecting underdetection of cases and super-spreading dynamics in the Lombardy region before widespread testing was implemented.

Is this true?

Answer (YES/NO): NO